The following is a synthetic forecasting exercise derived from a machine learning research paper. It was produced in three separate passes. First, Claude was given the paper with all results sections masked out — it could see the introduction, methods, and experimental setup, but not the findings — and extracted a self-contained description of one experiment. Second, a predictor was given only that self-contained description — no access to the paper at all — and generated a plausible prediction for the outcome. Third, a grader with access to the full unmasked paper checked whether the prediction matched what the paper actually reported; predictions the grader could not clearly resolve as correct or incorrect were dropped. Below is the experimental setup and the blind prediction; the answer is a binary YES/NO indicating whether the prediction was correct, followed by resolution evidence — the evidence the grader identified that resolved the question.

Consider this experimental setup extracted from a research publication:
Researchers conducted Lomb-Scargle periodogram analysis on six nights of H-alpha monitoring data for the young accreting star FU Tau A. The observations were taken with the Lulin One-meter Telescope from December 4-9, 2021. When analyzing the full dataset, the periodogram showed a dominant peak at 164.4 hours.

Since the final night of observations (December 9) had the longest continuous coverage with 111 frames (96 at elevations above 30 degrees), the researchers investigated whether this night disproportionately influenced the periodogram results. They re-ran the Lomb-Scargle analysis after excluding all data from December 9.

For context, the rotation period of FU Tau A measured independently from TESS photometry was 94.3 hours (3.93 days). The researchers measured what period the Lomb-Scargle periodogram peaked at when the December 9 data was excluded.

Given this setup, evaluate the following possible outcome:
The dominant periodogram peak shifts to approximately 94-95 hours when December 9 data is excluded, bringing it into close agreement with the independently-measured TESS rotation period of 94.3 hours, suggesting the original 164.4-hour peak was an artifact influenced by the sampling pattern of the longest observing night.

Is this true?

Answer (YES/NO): NO